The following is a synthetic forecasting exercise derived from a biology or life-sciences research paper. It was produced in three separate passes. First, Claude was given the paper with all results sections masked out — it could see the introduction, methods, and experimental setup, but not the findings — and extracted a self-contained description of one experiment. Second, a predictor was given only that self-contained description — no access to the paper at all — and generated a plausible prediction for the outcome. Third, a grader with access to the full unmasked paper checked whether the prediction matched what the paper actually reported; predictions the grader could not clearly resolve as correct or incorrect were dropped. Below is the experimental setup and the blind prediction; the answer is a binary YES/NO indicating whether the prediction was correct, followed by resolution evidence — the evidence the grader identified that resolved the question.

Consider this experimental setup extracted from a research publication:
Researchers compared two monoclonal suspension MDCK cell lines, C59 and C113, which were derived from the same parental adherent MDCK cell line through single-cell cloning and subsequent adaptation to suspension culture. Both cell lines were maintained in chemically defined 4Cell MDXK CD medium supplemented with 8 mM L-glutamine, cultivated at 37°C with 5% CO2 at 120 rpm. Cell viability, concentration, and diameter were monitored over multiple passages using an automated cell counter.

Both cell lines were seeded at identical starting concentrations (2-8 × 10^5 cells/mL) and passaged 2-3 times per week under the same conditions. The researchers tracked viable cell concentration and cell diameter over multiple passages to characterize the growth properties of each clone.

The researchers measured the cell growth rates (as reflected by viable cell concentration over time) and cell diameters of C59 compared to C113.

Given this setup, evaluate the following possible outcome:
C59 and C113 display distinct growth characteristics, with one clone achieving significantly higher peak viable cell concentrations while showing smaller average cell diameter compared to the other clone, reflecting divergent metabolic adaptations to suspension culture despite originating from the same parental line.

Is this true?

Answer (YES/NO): YES